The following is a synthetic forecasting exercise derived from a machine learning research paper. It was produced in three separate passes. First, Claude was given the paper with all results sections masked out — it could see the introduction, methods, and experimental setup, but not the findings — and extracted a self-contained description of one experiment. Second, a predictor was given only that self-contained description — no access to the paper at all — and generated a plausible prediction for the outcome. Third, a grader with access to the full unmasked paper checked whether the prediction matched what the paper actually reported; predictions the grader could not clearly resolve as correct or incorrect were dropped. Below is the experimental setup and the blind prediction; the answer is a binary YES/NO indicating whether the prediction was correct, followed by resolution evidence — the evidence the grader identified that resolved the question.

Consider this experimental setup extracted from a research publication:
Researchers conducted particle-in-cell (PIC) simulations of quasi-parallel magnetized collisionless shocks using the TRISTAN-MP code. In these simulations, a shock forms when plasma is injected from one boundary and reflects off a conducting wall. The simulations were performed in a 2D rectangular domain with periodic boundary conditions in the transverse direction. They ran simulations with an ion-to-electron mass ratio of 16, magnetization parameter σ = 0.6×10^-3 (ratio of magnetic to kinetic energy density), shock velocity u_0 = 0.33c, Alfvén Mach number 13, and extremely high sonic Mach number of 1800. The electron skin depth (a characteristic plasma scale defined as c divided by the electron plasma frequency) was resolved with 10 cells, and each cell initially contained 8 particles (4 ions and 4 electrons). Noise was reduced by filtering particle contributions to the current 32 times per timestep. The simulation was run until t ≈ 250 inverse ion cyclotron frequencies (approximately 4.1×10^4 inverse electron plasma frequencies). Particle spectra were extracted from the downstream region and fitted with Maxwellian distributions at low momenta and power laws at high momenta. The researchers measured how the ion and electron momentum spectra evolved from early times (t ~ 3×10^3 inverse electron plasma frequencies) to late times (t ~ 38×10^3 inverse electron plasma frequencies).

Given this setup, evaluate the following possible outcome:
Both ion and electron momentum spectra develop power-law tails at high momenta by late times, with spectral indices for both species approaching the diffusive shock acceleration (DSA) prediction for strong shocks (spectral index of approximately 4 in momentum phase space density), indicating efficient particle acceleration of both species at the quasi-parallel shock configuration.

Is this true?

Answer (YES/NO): YES